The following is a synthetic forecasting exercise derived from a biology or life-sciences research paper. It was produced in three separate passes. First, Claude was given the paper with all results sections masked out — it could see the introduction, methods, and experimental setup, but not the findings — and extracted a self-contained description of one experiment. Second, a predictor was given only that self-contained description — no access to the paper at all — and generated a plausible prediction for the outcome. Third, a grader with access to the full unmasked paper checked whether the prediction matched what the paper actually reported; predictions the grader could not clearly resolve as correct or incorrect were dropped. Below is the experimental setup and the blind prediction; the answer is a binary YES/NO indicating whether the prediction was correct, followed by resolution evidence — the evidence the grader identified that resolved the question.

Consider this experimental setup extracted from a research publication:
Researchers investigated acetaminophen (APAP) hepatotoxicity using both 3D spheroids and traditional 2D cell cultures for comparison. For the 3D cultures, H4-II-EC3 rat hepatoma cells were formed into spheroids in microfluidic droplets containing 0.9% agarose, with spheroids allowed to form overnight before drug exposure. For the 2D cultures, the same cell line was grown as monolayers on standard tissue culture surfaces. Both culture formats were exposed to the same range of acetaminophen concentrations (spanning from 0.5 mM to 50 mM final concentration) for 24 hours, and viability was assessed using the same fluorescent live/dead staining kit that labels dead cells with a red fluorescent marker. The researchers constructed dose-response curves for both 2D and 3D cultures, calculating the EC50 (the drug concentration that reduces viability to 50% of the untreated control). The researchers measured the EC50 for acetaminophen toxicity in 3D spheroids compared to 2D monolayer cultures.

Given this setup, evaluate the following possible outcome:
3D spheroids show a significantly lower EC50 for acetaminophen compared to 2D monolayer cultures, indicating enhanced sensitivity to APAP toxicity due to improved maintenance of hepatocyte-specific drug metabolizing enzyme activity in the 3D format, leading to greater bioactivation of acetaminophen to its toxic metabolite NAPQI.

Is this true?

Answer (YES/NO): NO